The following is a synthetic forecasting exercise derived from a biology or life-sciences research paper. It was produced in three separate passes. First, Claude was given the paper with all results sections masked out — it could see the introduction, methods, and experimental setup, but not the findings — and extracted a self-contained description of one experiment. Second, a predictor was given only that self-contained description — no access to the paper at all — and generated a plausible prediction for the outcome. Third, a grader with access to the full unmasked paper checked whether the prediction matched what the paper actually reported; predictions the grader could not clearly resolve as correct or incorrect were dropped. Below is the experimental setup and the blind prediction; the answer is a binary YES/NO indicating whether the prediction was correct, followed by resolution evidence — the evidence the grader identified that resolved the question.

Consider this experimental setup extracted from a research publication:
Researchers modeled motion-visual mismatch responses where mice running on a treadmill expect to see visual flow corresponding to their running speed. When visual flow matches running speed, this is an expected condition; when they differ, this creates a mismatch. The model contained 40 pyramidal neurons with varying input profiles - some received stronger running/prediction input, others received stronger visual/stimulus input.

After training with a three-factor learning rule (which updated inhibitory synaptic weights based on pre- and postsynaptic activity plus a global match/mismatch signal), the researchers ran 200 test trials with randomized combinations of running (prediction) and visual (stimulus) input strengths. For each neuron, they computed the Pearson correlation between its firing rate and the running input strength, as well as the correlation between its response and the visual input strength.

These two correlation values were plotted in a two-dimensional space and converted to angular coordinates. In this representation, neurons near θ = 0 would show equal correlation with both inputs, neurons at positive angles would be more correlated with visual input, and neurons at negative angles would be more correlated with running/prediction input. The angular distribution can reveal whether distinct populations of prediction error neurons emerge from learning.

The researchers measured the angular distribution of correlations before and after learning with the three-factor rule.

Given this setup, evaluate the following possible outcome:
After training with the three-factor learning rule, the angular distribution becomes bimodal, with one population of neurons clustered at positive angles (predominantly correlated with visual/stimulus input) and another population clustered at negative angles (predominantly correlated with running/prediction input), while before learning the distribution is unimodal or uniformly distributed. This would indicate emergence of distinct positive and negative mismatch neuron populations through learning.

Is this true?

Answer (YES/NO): YES